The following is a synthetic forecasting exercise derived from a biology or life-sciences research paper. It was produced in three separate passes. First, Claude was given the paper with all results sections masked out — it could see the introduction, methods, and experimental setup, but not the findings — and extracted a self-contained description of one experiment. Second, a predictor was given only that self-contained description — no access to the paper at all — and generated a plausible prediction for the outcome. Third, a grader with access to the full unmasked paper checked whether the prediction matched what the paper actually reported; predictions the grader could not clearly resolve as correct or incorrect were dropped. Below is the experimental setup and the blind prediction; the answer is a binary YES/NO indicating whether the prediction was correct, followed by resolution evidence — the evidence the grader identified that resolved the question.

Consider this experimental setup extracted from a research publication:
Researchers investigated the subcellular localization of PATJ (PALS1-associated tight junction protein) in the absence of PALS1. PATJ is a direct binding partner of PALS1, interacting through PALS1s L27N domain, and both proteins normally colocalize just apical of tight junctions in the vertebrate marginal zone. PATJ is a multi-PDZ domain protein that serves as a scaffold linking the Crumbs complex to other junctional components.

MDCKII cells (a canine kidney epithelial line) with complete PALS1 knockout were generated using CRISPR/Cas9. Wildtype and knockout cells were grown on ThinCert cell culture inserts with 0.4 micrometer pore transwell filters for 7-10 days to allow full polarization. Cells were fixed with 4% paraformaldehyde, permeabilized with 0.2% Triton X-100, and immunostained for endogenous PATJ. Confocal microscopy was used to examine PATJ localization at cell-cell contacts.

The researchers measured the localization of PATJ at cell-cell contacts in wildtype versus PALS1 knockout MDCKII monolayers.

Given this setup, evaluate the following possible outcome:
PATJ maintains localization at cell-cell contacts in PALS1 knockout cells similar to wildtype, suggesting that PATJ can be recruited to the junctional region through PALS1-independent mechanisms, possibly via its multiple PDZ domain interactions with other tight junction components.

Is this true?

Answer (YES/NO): NO